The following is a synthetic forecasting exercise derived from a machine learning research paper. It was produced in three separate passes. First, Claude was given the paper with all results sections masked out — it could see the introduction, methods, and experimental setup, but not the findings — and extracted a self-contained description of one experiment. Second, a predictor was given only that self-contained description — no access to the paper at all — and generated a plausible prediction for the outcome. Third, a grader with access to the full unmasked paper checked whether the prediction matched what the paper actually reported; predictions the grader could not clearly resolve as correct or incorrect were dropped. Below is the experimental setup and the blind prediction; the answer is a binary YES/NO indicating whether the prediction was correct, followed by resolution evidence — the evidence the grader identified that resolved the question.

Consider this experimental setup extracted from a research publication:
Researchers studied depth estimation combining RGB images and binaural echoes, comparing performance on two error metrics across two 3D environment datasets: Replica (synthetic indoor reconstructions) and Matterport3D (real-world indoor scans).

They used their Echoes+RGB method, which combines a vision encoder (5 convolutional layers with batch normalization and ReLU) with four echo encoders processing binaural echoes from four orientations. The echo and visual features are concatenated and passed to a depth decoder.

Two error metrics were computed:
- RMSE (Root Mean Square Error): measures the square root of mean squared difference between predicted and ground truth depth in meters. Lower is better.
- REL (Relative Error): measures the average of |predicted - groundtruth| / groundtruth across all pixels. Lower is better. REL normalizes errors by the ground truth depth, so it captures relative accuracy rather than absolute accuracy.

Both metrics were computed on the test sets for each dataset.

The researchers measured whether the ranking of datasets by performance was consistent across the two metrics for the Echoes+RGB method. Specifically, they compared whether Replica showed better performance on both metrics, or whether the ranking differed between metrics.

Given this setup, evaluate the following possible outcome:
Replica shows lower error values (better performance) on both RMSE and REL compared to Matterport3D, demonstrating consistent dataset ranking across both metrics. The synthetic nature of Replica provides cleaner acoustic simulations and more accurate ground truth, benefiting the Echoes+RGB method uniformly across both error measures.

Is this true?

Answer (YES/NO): NO